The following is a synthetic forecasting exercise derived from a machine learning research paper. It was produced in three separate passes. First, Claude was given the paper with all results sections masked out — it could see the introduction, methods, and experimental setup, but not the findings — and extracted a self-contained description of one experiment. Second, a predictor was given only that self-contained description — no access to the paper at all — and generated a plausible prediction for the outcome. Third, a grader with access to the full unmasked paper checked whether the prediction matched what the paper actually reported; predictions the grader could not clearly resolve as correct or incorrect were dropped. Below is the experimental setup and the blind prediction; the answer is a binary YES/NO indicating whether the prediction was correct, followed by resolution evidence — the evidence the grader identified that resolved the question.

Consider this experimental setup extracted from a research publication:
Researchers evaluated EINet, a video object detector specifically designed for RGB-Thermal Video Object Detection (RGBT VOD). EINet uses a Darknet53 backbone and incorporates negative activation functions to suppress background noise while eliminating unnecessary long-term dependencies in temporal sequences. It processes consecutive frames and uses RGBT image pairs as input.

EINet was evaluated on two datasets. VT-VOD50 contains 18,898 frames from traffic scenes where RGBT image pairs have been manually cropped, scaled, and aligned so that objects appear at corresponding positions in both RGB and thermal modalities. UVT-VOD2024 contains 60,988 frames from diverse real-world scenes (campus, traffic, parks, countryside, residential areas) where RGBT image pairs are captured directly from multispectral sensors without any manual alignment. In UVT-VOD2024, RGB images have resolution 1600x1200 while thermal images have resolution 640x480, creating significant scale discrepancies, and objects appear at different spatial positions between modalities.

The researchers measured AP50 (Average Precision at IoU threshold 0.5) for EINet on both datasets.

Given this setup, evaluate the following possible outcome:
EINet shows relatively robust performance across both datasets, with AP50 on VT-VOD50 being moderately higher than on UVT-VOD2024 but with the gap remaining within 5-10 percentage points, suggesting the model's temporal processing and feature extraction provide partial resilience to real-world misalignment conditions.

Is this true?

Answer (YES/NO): NO